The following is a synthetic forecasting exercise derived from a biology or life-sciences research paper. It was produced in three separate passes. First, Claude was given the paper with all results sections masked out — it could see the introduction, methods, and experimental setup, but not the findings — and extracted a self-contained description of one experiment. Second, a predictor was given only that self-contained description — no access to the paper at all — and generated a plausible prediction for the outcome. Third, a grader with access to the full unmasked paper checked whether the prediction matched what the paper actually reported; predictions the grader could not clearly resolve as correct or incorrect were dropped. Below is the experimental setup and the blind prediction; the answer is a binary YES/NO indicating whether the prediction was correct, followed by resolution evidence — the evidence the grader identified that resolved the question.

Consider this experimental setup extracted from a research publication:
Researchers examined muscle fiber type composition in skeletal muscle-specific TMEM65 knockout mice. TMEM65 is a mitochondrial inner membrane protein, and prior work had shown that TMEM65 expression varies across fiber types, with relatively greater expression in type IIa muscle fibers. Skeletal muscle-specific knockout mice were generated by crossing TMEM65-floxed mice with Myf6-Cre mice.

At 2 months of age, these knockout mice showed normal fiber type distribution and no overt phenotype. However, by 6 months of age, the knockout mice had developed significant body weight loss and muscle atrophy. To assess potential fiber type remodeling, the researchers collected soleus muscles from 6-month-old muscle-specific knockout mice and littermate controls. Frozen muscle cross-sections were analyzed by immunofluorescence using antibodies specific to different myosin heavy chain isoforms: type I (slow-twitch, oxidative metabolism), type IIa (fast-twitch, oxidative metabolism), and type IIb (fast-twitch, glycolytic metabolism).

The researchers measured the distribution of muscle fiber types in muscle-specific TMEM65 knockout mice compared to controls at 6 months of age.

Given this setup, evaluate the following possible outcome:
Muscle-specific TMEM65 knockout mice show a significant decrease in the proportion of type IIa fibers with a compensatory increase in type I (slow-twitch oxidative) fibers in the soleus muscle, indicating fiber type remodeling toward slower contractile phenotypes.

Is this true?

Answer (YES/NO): YES